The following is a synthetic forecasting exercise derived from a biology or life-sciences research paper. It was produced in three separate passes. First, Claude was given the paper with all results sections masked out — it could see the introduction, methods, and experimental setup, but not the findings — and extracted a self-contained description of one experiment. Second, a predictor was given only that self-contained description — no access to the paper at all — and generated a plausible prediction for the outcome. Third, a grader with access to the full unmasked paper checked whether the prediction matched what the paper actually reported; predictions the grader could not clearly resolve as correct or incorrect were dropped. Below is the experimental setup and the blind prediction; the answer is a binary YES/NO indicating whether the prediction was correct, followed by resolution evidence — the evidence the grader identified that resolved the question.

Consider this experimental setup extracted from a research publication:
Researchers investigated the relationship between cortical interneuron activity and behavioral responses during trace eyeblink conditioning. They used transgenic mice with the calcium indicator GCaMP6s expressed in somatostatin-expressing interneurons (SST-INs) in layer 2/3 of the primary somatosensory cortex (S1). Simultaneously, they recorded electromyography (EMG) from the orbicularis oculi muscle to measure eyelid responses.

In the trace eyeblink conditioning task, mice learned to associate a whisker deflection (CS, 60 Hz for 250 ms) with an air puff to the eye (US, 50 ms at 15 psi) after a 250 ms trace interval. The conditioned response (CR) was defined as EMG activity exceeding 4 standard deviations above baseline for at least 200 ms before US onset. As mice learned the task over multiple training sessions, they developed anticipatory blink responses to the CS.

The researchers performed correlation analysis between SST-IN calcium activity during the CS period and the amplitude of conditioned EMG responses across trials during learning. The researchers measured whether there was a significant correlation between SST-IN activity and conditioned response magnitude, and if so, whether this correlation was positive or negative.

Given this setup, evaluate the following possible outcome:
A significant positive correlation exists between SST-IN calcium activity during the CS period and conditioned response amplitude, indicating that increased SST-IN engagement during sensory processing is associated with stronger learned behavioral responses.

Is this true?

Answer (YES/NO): NO